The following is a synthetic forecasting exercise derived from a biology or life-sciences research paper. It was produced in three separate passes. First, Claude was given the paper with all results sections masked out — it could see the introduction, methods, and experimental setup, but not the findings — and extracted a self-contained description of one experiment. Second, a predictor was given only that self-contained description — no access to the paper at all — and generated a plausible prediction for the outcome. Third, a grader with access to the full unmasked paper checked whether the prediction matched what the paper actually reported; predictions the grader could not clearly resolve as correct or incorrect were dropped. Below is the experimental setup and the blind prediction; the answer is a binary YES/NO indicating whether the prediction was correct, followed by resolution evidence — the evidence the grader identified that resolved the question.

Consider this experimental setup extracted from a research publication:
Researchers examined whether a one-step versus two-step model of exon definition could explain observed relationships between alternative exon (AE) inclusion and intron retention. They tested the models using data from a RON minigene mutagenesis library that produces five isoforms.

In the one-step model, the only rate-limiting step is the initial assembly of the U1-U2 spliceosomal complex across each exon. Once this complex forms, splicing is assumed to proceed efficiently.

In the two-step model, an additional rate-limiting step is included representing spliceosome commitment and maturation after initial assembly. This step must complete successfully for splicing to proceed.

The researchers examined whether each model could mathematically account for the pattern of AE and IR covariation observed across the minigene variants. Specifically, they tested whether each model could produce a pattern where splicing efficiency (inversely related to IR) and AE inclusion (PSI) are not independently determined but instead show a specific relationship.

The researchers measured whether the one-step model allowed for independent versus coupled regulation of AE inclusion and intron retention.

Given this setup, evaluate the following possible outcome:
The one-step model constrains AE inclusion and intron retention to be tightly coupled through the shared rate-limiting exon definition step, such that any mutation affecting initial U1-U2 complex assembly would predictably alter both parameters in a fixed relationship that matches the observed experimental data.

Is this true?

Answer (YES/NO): NO